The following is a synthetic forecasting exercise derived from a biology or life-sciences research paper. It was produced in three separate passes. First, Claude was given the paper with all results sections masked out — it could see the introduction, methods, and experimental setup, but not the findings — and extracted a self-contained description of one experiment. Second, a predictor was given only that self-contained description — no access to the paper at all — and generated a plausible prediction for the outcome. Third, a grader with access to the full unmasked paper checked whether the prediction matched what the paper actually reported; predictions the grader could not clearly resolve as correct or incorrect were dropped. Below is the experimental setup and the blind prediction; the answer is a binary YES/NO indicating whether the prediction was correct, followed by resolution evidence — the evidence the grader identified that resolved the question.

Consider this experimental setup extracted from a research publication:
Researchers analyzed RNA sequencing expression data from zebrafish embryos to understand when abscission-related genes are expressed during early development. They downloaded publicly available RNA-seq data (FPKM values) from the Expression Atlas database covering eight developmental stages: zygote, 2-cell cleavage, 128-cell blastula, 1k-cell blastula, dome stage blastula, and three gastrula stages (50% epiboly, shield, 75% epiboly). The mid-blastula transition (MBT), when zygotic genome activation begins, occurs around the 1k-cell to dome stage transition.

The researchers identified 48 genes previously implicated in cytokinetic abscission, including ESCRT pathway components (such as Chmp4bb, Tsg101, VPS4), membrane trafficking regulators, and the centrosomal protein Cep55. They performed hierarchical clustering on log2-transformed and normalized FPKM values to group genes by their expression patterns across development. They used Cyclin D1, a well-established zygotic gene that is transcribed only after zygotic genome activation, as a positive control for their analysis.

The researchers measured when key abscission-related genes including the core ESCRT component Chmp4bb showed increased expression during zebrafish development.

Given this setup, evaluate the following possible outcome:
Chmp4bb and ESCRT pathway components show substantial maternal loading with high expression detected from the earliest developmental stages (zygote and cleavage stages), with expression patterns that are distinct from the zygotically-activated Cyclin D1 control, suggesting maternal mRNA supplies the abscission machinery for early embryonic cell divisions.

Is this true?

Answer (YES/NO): NO